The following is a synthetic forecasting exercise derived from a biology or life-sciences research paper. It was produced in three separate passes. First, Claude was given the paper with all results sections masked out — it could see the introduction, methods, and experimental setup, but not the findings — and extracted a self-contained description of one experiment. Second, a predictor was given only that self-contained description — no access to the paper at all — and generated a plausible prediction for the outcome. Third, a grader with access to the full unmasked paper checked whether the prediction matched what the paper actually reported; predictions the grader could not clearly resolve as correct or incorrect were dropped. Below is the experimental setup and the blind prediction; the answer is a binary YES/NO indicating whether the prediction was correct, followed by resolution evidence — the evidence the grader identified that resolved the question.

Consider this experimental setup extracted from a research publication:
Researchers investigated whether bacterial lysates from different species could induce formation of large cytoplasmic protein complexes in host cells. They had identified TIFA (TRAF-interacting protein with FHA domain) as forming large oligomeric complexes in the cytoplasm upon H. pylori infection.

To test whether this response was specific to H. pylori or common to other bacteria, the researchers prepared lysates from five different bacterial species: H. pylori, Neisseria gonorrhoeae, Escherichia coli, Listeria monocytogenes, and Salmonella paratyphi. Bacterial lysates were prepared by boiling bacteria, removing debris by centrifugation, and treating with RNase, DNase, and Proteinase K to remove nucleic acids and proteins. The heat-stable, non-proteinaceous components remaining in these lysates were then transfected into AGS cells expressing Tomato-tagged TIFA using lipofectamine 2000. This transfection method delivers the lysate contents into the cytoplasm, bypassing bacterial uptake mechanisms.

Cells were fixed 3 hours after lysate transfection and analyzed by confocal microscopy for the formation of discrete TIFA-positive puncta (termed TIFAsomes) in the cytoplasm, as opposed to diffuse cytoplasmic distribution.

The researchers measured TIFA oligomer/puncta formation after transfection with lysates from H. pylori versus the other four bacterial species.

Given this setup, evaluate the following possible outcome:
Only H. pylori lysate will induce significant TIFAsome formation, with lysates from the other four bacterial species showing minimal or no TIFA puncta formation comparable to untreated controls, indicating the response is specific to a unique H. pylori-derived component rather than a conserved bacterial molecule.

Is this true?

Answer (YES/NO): NO